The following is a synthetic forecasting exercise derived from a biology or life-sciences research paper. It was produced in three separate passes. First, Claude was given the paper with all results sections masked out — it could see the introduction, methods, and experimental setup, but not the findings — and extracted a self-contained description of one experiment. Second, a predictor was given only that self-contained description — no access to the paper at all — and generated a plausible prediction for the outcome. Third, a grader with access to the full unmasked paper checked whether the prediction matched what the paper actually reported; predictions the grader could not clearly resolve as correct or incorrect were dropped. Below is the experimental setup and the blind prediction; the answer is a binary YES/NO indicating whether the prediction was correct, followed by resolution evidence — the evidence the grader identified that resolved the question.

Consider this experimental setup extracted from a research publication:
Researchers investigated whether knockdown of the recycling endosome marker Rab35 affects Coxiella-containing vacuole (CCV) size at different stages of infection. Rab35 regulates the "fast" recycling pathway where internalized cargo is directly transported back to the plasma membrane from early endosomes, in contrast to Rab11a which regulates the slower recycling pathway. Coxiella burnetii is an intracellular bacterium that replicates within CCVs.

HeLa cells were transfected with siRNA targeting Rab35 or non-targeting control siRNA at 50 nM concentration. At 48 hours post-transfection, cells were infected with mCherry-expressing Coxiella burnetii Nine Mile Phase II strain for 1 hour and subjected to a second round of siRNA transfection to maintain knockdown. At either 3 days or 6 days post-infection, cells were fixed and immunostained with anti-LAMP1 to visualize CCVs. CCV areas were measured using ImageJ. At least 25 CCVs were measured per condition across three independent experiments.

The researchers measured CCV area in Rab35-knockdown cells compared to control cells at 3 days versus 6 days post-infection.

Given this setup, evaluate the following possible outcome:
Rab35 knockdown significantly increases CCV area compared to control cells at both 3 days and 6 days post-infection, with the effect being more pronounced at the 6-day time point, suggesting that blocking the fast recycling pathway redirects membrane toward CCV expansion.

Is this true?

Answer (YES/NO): NO